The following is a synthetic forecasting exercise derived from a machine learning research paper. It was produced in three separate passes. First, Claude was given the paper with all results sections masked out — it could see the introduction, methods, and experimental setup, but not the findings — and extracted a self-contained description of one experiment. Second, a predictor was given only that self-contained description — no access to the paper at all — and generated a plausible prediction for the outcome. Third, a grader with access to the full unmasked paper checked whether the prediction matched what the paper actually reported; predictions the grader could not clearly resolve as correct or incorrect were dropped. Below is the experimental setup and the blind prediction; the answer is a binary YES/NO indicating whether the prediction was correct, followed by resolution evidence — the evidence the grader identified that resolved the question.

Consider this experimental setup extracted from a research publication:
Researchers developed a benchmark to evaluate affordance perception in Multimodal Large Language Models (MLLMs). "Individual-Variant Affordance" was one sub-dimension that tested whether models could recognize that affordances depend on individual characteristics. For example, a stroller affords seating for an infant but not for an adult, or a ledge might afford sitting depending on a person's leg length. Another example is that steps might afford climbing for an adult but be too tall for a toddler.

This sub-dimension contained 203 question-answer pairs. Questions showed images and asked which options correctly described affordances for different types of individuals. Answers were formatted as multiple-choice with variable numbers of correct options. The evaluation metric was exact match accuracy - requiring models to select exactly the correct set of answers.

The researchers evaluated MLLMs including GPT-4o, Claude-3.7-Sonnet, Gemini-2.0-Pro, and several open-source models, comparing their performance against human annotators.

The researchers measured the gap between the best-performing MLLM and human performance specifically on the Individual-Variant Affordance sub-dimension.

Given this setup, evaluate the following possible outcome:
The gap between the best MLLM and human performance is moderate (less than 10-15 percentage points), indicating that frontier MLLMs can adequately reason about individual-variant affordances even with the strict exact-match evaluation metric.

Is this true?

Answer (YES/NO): NO